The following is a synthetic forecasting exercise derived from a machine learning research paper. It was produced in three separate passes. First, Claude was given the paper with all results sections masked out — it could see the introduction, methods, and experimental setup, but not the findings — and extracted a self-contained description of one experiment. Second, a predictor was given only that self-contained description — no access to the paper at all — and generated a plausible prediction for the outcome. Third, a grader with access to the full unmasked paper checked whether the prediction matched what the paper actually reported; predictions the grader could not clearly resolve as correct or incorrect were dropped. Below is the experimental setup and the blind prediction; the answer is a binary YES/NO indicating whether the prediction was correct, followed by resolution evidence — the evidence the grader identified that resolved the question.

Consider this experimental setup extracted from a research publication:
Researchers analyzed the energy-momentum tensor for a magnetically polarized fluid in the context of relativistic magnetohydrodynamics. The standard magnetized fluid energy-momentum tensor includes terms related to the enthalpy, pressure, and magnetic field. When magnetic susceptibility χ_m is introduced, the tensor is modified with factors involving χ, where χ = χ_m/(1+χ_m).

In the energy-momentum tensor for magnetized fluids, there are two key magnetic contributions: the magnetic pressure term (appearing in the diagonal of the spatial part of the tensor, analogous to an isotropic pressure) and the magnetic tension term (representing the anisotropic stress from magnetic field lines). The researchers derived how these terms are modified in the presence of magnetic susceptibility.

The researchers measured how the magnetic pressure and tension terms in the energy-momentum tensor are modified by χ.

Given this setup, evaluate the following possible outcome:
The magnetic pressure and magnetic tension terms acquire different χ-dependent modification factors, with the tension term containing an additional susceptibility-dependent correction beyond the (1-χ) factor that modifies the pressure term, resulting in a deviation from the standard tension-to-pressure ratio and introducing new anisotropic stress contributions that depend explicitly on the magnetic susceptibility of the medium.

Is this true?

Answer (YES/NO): NO